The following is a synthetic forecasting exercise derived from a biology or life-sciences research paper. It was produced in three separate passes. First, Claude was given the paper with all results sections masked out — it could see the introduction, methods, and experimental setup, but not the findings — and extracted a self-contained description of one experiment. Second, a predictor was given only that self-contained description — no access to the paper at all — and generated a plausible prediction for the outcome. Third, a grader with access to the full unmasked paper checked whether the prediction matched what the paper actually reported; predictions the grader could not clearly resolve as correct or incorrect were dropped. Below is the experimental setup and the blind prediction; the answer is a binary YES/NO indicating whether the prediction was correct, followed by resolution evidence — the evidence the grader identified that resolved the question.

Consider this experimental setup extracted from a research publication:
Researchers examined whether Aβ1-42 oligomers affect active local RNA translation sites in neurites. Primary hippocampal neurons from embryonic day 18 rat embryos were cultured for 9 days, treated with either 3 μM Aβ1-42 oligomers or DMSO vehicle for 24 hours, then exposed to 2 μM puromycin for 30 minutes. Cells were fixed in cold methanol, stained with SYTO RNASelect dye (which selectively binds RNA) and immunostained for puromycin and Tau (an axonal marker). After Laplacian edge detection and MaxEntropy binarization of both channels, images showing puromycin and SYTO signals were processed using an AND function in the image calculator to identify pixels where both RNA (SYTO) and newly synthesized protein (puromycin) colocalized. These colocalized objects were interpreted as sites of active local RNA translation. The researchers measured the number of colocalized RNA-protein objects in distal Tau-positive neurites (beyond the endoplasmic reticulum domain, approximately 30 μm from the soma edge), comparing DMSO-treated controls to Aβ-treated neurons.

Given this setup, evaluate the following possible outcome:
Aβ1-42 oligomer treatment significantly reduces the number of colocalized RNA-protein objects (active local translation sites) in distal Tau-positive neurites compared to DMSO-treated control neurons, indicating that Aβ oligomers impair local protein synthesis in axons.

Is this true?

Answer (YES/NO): NO